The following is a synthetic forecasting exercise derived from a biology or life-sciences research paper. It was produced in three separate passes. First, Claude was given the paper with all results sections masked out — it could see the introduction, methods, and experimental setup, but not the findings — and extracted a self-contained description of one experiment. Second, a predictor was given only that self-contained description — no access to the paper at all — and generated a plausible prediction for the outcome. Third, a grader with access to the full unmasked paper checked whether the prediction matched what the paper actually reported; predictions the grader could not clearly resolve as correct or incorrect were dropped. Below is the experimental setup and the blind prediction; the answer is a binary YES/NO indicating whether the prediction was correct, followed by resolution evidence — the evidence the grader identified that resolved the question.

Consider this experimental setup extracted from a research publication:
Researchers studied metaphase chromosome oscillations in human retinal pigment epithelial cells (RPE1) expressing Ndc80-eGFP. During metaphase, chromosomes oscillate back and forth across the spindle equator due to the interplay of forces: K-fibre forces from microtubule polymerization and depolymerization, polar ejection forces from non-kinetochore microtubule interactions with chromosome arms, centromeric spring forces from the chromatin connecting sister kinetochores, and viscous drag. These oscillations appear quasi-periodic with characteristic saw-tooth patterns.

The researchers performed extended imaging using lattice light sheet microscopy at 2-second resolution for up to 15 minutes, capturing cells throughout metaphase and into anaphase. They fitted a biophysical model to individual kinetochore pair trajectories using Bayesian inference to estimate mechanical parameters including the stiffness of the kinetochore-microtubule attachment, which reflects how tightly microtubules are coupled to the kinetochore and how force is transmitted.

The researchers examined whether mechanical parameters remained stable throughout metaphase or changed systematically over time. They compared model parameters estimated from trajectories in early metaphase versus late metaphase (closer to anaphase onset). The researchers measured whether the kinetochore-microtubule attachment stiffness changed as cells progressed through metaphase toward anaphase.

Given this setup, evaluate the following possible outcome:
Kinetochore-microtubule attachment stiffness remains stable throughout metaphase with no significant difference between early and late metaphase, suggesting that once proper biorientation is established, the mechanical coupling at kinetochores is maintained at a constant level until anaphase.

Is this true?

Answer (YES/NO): NO